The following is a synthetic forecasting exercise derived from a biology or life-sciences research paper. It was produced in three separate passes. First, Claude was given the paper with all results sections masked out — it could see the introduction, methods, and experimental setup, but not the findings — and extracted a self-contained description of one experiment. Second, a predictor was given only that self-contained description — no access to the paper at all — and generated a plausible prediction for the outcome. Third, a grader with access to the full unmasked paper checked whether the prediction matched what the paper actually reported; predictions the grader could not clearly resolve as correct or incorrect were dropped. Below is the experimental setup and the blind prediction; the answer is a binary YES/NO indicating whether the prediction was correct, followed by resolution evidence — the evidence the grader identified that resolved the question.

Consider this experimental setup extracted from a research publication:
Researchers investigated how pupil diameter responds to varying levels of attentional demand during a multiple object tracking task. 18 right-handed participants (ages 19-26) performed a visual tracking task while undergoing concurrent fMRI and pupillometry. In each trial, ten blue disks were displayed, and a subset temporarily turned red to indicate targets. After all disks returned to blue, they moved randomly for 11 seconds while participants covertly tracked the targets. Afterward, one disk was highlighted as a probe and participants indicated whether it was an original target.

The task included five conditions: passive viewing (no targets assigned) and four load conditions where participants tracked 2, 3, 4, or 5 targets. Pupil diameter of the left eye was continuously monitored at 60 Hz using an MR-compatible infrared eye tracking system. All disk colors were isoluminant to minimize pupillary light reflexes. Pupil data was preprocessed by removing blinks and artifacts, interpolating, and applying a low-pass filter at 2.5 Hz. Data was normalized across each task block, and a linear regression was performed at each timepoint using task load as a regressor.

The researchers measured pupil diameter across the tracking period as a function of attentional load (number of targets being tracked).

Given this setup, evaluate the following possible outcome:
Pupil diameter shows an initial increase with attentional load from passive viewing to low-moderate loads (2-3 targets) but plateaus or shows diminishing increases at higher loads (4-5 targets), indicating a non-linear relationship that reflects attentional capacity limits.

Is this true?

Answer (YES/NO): NO